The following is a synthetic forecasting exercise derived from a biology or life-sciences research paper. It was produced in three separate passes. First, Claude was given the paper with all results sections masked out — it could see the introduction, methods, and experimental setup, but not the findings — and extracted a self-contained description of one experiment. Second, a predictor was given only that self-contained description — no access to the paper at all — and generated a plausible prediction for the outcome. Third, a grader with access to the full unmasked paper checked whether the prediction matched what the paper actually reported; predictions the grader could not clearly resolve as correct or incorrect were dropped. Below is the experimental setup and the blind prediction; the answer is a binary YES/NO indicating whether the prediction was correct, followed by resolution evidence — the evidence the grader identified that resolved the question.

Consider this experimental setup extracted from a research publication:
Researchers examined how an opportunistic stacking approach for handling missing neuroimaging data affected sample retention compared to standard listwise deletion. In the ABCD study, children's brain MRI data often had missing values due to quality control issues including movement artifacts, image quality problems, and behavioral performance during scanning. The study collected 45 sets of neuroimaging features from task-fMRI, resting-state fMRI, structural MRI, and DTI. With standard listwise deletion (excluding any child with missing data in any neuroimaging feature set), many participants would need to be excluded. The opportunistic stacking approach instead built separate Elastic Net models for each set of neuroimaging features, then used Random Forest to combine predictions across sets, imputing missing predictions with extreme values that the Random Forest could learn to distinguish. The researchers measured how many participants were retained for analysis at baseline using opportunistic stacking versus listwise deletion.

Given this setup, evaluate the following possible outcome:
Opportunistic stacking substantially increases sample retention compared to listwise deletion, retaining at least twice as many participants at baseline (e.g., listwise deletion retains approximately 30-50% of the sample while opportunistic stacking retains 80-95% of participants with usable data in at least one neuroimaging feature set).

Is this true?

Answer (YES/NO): YES